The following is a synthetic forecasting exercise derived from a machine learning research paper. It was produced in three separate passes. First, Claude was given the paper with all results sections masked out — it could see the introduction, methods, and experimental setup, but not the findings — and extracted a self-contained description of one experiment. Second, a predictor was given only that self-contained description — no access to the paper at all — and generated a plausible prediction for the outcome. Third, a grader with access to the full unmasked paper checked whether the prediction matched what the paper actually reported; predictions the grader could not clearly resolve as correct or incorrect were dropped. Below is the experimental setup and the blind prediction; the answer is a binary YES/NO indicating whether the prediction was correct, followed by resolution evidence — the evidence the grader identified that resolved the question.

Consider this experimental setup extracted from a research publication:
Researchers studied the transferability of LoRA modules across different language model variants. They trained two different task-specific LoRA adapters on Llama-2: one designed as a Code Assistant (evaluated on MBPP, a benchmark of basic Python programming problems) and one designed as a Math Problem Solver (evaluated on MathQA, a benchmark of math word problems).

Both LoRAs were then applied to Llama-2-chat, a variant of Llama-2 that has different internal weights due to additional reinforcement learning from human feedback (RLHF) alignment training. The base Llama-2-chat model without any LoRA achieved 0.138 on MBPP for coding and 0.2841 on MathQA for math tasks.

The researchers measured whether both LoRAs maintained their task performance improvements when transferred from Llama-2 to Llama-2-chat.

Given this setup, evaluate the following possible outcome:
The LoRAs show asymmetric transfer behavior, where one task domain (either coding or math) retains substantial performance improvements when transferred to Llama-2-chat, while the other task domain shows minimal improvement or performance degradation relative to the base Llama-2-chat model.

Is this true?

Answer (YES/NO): YES